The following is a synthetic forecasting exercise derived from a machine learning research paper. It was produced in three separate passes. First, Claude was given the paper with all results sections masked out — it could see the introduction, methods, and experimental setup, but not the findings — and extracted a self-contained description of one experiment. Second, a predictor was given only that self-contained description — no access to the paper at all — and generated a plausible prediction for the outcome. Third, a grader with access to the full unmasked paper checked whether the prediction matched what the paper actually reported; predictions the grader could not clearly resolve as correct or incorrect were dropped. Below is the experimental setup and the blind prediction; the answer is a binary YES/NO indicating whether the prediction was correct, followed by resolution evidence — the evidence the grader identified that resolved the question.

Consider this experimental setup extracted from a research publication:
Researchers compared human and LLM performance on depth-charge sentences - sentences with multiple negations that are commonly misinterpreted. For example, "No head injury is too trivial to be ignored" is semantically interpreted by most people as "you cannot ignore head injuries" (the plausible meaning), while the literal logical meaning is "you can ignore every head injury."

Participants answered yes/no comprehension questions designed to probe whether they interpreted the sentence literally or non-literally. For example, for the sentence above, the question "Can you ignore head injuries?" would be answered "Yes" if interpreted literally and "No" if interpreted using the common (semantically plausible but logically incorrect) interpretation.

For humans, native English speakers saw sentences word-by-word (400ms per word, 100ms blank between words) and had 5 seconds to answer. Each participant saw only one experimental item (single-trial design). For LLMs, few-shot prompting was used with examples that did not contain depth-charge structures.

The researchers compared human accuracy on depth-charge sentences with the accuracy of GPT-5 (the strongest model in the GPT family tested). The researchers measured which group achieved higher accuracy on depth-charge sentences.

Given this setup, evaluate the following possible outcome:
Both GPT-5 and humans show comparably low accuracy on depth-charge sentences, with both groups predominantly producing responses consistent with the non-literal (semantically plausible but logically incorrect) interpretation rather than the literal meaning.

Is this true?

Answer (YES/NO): NO